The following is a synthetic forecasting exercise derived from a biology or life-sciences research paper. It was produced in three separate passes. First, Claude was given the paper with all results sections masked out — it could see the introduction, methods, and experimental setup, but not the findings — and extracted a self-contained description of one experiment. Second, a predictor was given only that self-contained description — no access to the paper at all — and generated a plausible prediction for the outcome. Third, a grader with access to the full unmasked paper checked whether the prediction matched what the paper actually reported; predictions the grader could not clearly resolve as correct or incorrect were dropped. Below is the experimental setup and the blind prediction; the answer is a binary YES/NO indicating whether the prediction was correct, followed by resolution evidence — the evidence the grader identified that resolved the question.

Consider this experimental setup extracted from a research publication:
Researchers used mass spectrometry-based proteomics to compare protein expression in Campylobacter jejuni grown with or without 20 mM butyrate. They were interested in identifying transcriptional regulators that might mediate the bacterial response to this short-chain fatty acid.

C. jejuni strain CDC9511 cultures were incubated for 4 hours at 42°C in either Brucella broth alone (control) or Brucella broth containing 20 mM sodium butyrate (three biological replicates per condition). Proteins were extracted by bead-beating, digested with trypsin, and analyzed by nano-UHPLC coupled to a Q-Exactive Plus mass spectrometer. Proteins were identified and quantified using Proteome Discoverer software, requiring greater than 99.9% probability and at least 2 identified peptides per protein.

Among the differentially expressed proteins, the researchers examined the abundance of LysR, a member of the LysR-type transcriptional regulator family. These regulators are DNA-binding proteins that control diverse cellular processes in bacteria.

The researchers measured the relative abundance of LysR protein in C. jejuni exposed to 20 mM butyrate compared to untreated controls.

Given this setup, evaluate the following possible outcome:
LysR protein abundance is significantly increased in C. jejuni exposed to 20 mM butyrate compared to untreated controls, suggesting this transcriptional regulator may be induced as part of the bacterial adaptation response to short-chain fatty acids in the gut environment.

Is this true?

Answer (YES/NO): NO